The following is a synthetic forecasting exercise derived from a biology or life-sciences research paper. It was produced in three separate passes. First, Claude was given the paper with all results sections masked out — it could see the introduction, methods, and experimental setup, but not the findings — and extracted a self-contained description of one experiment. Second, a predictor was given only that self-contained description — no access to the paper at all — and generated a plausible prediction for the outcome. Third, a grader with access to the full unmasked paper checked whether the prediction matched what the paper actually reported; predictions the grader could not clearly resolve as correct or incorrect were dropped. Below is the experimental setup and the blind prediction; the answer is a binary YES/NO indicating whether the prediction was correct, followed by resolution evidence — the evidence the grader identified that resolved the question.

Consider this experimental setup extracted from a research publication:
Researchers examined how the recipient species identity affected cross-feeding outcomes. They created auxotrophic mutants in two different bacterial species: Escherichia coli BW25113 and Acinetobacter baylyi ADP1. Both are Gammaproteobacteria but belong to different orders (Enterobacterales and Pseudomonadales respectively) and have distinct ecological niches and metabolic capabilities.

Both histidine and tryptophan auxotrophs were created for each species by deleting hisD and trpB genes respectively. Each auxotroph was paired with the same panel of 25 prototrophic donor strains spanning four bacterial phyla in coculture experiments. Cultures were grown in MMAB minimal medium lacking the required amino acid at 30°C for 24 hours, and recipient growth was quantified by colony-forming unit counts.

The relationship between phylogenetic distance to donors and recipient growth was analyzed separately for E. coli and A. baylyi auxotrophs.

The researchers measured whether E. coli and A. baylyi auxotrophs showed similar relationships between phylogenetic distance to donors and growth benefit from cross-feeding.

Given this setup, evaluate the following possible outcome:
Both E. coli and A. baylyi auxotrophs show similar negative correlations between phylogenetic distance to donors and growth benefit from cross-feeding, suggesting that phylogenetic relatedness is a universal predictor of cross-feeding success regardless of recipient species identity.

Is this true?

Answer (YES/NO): NO